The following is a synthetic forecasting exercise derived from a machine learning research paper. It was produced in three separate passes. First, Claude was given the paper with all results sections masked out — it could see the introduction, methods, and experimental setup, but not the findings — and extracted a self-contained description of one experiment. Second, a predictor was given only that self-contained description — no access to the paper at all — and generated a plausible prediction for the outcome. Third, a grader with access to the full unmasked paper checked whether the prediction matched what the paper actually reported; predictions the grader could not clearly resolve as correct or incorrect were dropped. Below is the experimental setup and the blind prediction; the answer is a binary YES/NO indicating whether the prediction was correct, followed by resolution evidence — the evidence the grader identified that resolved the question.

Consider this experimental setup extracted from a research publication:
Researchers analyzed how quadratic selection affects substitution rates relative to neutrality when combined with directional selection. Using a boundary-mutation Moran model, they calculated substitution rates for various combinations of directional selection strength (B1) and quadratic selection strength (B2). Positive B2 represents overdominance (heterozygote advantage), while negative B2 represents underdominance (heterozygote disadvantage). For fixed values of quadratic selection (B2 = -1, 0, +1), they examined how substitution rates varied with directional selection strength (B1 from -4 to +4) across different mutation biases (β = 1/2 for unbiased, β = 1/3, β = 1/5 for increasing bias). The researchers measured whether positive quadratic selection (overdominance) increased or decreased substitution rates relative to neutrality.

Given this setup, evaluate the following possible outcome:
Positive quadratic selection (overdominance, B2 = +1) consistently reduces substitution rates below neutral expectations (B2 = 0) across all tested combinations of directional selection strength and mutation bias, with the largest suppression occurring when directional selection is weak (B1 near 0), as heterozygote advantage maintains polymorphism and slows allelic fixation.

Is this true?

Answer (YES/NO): NO